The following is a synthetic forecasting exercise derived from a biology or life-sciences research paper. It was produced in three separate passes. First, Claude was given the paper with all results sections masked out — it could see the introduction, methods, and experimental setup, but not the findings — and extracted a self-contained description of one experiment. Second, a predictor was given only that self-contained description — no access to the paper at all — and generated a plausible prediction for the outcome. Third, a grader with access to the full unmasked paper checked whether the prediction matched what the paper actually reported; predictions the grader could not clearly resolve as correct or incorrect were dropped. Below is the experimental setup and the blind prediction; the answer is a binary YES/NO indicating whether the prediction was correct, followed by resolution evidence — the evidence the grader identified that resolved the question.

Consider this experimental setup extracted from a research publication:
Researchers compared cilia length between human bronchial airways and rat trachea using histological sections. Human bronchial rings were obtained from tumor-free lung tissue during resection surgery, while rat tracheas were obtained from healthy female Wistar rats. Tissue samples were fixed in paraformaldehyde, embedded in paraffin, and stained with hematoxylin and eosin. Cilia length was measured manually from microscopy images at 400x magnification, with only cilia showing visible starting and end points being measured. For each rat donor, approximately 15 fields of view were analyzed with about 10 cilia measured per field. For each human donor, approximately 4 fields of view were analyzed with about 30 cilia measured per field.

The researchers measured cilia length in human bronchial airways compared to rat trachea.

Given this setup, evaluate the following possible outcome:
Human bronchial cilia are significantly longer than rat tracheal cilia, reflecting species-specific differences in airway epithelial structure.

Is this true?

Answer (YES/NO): YES